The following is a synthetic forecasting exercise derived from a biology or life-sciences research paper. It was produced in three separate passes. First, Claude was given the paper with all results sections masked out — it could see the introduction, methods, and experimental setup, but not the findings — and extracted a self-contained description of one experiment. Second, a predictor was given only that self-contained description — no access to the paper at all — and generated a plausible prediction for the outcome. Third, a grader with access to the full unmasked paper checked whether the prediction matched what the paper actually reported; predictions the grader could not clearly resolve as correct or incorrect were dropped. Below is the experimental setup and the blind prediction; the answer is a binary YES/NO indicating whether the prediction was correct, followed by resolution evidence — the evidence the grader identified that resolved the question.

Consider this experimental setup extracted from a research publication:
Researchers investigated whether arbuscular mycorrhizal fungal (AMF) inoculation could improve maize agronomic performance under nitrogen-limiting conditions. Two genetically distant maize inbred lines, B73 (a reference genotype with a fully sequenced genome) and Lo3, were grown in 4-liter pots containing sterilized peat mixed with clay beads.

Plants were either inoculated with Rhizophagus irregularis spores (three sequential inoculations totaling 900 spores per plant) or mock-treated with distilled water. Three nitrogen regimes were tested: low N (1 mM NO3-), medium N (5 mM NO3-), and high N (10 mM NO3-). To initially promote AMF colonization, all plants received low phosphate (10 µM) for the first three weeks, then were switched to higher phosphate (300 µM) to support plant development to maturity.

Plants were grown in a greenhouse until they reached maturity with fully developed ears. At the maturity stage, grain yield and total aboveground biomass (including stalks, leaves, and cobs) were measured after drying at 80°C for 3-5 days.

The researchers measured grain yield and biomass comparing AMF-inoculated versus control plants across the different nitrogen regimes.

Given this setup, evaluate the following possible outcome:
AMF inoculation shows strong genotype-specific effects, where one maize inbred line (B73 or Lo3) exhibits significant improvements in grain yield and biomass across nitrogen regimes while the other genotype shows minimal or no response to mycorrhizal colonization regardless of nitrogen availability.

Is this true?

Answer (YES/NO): NO